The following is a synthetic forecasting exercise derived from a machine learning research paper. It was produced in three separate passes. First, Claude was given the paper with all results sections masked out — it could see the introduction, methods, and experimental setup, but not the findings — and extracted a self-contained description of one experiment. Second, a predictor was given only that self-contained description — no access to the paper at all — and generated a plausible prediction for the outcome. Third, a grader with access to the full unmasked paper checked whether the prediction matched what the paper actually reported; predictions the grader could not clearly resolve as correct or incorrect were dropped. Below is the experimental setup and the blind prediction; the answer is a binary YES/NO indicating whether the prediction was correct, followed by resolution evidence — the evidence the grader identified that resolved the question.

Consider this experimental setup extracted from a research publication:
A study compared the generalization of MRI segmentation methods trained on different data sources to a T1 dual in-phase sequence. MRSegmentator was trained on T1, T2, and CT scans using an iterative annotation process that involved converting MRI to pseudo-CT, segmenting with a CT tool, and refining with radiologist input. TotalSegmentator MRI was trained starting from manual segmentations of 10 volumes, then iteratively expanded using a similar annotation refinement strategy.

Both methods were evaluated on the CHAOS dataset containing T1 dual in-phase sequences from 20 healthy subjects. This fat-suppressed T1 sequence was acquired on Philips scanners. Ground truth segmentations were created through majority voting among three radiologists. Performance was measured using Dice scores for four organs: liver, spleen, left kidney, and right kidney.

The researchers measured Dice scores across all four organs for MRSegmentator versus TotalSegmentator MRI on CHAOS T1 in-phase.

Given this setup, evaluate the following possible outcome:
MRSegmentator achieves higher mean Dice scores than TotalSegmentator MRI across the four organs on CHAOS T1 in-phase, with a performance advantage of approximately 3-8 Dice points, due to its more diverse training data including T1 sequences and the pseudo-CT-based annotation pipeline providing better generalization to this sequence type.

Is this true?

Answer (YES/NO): NO